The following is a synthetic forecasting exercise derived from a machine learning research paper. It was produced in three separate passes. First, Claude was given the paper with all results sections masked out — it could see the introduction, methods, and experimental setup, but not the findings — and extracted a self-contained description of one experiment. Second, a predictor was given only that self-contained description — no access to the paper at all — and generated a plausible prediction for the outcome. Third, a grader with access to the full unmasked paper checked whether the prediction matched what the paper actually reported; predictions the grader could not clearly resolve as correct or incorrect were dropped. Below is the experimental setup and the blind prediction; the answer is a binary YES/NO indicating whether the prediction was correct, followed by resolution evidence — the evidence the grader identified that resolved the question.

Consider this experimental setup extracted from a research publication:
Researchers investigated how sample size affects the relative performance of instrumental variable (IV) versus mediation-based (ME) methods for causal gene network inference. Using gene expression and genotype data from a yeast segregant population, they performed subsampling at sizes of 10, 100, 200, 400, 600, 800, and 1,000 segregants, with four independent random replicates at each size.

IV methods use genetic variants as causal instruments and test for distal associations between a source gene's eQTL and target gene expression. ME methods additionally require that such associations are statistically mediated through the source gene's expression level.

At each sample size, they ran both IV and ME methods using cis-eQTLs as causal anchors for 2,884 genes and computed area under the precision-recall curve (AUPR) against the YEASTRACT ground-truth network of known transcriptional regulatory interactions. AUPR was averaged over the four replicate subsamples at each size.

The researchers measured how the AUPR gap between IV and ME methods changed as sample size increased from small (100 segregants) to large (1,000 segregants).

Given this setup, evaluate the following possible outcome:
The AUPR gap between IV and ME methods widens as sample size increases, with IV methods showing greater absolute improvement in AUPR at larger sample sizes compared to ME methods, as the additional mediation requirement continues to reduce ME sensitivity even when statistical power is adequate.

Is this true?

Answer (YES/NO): YES